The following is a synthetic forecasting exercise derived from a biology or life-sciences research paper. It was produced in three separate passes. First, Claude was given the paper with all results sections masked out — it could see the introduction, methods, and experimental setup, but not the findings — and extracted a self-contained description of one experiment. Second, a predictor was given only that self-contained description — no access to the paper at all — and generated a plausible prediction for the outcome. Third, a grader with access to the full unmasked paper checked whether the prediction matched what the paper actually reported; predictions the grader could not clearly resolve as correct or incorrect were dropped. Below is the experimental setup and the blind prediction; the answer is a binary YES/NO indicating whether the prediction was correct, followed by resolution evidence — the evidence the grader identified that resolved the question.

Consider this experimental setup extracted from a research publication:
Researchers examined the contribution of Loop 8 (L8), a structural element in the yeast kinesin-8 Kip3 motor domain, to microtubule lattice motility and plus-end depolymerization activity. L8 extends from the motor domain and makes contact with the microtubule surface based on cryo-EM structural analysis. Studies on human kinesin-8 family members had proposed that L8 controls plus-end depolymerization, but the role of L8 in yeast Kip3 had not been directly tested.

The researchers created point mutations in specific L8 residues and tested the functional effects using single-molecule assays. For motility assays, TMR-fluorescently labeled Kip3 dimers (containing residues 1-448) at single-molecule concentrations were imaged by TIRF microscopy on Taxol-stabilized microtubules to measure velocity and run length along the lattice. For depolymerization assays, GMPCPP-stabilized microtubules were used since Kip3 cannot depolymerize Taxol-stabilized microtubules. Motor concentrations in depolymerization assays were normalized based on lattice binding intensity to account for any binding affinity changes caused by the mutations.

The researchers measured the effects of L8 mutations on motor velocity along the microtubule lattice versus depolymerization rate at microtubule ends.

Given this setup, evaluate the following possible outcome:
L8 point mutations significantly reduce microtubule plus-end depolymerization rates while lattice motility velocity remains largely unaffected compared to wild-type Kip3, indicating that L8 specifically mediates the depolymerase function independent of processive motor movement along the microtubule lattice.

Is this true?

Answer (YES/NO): NO